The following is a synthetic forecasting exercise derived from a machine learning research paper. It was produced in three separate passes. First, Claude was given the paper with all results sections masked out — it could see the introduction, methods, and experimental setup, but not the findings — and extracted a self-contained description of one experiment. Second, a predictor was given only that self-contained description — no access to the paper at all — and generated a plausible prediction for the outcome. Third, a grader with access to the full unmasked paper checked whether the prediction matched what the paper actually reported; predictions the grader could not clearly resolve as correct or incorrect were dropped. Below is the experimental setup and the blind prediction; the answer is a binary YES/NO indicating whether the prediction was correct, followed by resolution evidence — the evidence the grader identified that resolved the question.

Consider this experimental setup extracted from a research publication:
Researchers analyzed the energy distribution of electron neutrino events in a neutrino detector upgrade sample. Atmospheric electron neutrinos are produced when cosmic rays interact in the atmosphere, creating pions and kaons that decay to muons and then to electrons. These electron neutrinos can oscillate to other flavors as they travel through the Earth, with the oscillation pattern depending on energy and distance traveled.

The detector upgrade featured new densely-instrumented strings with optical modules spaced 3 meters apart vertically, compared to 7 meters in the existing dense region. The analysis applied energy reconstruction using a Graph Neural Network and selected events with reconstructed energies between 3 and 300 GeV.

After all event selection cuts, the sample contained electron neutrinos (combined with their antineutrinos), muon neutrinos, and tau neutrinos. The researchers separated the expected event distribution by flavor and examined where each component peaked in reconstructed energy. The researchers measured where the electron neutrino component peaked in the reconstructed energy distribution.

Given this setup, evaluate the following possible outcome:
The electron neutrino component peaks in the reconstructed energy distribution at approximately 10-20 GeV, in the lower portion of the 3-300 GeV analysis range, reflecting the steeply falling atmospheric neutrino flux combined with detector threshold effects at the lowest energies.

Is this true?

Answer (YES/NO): NO